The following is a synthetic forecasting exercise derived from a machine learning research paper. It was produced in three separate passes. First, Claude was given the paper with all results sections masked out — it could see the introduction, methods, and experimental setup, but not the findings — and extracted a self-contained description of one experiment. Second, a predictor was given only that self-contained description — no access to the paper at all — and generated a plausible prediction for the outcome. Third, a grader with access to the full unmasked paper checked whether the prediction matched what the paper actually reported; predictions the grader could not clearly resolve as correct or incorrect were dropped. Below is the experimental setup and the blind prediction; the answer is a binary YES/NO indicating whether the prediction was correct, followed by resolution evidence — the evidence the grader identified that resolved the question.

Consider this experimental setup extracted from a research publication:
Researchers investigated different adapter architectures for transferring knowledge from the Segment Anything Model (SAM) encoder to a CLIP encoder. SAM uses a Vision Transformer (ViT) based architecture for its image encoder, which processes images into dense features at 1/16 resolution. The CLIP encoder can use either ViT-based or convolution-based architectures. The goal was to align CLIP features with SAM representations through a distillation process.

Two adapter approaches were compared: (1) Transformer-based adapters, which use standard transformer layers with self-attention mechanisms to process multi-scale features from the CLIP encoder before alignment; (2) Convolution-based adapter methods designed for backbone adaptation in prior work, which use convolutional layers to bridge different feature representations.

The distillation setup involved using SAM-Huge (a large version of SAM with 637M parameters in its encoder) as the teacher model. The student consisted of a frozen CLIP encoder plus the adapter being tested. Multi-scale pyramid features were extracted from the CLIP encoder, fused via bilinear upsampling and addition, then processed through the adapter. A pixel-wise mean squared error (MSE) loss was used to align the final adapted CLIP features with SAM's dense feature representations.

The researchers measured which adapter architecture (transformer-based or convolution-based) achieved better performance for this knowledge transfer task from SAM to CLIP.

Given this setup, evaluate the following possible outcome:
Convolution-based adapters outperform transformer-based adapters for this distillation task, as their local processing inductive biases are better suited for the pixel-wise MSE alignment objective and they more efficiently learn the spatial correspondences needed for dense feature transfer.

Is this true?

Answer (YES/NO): NO